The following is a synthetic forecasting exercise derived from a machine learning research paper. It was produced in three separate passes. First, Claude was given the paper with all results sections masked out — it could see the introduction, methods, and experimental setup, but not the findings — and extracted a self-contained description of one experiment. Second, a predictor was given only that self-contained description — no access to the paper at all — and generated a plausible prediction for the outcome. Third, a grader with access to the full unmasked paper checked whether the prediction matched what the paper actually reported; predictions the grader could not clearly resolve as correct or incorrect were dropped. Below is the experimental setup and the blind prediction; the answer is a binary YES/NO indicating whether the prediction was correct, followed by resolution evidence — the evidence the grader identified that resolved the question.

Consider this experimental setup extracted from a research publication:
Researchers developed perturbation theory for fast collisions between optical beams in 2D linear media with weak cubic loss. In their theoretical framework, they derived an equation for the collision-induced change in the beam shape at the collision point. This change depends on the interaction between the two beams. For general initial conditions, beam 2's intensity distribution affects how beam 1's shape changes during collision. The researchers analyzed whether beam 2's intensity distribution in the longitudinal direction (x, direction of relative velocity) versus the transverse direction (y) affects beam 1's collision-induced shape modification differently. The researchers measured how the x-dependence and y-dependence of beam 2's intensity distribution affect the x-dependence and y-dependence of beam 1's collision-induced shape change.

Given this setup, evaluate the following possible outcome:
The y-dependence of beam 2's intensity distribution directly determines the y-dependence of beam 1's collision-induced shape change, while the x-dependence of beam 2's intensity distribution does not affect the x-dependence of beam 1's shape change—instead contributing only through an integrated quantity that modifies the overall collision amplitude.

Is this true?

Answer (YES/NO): YES